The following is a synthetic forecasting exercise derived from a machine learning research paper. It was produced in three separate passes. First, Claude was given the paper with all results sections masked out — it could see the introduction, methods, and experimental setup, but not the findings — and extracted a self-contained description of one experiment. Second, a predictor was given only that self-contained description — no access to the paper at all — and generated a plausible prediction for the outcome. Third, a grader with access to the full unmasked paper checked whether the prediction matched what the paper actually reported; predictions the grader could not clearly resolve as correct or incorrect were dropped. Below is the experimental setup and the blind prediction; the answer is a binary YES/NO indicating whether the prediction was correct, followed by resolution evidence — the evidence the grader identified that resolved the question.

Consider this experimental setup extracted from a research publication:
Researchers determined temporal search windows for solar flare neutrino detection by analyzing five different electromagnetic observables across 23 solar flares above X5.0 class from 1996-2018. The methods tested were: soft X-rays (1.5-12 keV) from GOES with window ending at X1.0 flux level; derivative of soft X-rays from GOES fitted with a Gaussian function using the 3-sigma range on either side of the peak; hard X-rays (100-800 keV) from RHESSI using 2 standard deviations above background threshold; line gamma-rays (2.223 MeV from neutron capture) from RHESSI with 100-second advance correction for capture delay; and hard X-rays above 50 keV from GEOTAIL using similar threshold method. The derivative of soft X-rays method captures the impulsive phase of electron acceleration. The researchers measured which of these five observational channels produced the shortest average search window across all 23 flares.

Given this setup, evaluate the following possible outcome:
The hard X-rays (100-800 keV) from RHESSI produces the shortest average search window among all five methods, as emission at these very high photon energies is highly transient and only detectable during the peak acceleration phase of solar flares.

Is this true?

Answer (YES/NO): NO